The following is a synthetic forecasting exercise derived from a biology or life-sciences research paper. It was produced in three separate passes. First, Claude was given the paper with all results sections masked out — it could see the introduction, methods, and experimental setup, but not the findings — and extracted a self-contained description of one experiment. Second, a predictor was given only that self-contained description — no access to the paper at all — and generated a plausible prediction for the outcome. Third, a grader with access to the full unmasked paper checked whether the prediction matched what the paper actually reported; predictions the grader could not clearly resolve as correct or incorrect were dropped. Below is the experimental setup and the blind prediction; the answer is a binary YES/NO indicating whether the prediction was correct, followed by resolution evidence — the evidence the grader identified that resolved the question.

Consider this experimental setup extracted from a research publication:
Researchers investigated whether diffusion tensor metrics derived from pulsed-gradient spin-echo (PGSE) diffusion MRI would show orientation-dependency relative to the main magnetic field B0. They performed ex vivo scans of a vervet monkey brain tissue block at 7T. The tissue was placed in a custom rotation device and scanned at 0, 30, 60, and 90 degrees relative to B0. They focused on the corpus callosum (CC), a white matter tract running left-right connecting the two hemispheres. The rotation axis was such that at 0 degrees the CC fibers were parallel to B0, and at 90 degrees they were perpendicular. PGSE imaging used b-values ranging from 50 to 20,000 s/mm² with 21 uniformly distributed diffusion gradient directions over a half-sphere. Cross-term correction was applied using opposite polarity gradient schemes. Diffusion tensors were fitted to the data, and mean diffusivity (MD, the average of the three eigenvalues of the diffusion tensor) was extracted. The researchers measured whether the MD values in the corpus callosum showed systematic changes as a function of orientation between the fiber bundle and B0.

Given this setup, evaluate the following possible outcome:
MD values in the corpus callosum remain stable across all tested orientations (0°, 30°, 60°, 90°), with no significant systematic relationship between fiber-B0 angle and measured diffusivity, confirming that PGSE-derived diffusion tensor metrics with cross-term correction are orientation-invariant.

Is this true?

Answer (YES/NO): NO